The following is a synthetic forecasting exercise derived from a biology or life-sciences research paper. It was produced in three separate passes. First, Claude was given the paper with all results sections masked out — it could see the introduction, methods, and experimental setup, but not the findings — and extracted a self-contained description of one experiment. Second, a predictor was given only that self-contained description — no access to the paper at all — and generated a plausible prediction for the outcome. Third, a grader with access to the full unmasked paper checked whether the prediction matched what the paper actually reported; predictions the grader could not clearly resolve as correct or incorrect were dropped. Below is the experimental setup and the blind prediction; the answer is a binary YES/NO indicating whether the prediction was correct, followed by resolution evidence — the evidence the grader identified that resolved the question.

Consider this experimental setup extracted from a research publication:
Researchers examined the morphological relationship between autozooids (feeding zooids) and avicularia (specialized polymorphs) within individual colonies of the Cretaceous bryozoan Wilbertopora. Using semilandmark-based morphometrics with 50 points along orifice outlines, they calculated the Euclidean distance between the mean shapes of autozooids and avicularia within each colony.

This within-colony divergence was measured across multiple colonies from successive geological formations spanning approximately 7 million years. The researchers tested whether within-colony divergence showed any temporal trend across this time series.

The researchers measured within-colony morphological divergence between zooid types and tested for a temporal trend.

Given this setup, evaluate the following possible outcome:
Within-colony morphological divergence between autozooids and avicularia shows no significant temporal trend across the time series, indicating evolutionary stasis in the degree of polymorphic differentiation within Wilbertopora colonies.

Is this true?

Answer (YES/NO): NO